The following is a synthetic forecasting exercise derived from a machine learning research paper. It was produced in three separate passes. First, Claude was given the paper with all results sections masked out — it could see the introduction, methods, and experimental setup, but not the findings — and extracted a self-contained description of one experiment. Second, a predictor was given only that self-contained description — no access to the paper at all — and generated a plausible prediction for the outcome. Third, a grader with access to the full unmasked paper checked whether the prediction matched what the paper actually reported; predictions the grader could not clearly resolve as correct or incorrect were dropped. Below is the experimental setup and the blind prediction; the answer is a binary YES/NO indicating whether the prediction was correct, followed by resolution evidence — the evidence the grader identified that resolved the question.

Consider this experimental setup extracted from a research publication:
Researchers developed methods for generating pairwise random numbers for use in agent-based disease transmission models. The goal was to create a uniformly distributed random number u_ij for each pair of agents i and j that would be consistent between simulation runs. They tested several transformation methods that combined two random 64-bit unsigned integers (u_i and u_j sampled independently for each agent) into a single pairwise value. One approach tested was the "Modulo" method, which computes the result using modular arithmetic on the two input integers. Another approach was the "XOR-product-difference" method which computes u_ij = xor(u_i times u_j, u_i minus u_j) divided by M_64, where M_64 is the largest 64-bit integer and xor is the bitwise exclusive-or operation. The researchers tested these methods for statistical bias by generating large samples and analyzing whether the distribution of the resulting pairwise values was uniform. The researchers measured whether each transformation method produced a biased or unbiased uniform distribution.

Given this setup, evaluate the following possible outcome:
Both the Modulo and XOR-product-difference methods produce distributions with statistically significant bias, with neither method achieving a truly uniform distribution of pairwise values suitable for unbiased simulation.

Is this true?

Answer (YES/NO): NO